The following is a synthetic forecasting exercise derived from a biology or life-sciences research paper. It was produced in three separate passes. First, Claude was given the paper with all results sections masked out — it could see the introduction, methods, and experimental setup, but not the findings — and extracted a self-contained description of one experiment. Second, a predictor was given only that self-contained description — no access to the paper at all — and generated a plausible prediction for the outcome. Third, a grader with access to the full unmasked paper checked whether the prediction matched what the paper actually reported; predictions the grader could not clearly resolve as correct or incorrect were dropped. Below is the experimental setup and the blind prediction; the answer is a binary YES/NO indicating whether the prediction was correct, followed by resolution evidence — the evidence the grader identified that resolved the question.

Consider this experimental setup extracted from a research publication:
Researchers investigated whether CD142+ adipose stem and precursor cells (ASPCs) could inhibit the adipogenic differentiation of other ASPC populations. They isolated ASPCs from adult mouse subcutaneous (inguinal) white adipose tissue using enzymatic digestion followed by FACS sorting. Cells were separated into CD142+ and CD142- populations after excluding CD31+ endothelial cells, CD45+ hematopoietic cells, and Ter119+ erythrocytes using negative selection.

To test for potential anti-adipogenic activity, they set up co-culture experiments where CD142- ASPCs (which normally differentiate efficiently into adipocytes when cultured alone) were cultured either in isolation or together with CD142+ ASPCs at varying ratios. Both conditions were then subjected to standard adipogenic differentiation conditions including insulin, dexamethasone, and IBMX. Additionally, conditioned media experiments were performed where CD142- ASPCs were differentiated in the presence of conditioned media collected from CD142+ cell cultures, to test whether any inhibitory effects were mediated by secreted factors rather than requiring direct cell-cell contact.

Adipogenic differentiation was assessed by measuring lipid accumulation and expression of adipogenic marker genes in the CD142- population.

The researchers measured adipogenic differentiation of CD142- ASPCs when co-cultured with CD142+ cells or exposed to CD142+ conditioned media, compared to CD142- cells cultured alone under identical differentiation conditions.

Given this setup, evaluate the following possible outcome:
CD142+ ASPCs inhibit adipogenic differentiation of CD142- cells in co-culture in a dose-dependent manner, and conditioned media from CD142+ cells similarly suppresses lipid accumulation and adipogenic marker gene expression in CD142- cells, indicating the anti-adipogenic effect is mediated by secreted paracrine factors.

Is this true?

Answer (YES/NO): NO